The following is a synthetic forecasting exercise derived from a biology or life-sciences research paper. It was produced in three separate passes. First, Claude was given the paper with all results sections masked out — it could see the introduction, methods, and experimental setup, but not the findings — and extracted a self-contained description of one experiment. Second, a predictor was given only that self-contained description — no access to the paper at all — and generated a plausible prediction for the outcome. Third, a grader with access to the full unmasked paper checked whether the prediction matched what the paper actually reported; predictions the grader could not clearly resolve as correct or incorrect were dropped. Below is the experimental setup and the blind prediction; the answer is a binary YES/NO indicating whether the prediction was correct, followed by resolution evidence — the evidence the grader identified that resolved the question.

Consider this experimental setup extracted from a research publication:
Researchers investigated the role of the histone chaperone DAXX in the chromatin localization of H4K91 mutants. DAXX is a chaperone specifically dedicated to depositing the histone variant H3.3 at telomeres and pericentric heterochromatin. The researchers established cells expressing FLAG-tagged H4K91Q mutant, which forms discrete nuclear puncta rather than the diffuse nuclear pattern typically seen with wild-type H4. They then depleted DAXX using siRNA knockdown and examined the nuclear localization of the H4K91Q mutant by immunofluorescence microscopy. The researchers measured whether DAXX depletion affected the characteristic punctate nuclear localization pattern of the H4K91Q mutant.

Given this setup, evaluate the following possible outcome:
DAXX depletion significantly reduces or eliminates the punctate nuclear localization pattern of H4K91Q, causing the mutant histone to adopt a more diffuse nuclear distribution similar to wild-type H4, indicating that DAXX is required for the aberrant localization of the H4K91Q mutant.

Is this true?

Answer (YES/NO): YES